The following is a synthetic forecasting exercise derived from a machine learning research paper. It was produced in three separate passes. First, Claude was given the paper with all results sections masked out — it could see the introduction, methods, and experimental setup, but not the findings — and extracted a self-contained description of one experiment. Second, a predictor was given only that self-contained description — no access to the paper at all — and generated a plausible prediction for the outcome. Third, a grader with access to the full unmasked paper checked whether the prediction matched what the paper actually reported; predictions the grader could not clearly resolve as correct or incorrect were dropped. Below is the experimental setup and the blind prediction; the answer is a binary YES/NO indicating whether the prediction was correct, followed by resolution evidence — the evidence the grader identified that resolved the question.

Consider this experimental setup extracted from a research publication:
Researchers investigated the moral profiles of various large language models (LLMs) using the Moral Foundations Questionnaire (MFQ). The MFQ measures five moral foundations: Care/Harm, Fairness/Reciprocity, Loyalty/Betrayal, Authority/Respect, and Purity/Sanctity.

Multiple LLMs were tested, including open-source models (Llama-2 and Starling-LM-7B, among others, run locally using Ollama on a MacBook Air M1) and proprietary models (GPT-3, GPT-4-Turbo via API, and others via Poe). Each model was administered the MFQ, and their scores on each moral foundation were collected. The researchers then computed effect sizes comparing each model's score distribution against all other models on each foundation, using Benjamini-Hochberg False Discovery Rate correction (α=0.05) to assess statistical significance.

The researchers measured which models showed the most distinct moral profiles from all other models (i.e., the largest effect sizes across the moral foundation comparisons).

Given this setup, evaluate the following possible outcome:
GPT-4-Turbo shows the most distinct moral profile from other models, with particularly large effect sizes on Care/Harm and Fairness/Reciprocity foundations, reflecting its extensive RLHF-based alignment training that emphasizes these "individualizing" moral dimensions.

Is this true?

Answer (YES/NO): NO